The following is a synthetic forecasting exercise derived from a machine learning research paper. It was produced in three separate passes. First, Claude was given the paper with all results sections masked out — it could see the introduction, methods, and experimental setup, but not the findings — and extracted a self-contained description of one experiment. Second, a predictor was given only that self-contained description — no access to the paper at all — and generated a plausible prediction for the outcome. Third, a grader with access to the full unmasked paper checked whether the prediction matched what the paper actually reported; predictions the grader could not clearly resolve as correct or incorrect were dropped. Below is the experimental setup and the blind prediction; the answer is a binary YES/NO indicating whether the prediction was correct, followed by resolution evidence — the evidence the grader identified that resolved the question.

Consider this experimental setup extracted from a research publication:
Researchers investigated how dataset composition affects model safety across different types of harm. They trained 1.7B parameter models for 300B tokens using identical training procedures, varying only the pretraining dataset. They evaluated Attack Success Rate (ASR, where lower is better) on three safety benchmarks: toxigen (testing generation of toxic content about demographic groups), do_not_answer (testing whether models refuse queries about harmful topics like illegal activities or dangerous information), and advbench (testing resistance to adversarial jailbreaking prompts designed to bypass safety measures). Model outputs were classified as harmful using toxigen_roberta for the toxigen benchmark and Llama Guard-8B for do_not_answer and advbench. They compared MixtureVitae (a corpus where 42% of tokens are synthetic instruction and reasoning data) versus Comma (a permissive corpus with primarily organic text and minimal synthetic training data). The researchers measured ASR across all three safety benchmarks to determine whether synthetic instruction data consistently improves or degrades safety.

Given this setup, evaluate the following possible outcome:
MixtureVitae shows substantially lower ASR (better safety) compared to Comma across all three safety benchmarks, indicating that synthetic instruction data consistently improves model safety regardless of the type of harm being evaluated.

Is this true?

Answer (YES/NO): NO